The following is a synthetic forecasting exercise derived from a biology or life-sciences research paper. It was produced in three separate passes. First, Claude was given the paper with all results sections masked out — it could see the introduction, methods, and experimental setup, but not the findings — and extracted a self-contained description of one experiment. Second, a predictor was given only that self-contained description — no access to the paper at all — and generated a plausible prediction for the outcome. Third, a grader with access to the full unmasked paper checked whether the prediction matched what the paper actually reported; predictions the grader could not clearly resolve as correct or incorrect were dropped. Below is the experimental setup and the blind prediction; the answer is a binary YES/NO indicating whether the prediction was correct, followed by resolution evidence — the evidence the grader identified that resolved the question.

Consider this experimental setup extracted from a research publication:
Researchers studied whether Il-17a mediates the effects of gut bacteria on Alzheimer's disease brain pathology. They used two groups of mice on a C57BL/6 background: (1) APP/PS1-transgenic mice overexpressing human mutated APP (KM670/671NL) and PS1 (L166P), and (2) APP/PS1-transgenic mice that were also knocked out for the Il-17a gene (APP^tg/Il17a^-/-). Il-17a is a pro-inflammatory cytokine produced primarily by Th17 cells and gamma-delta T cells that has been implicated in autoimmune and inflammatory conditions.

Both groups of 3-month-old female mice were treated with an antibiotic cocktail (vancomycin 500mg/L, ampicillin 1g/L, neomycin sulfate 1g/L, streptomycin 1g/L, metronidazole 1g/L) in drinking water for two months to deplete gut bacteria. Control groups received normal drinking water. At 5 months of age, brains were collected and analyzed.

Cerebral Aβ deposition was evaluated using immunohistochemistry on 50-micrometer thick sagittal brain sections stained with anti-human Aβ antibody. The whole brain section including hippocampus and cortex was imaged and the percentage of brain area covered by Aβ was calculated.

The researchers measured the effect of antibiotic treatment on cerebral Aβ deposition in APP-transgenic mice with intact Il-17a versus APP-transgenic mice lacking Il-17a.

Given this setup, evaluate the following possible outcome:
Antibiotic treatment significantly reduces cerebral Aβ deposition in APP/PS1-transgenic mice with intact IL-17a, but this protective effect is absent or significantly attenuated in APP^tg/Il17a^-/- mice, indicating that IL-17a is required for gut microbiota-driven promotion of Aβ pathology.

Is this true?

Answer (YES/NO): YES